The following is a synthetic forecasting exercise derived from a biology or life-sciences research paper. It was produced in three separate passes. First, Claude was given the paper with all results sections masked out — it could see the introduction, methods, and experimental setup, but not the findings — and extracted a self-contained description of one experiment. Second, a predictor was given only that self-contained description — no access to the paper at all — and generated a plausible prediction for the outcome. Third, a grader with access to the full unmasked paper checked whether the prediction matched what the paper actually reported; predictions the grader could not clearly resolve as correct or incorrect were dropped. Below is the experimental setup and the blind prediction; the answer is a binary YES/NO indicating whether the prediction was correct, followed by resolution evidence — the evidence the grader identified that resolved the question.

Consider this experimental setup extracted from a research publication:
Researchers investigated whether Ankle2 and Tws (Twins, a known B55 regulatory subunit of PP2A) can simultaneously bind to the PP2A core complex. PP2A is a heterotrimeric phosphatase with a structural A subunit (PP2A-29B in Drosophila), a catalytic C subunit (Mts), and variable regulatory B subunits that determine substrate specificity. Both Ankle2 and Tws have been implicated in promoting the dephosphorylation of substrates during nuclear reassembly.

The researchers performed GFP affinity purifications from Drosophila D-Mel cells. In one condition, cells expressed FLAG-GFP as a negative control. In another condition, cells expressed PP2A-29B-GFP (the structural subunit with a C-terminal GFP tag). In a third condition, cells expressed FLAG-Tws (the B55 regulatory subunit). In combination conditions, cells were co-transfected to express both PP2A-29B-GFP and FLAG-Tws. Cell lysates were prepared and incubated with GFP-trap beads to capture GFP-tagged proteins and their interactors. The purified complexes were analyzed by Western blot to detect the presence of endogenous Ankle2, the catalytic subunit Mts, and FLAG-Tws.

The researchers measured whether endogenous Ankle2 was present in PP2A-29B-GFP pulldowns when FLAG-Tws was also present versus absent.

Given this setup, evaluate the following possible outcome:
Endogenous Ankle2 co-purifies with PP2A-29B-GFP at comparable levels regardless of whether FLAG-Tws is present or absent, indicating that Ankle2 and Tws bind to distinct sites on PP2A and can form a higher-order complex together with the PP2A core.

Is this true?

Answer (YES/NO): NO